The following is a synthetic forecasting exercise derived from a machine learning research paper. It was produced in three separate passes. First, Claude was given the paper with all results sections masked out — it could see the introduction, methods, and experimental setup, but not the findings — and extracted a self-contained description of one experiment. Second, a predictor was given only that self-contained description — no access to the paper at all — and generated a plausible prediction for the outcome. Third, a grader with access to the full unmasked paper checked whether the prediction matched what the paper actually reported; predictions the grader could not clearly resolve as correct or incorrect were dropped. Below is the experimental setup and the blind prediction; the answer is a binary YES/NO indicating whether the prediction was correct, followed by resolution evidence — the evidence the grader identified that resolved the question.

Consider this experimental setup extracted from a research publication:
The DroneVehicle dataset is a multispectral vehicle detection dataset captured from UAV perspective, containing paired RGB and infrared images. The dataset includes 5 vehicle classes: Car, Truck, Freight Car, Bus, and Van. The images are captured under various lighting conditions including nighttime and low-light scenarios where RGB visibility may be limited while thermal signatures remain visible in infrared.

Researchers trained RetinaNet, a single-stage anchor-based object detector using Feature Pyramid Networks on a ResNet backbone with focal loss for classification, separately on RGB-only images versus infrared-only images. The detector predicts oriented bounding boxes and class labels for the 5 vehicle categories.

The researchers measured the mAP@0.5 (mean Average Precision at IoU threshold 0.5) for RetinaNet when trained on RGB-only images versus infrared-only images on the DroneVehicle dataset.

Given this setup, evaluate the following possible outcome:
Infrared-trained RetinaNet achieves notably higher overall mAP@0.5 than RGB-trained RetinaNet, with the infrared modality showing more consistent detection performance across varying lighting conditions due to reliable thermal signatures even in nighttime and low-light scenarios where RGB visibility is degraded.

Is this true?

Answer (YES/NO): YES